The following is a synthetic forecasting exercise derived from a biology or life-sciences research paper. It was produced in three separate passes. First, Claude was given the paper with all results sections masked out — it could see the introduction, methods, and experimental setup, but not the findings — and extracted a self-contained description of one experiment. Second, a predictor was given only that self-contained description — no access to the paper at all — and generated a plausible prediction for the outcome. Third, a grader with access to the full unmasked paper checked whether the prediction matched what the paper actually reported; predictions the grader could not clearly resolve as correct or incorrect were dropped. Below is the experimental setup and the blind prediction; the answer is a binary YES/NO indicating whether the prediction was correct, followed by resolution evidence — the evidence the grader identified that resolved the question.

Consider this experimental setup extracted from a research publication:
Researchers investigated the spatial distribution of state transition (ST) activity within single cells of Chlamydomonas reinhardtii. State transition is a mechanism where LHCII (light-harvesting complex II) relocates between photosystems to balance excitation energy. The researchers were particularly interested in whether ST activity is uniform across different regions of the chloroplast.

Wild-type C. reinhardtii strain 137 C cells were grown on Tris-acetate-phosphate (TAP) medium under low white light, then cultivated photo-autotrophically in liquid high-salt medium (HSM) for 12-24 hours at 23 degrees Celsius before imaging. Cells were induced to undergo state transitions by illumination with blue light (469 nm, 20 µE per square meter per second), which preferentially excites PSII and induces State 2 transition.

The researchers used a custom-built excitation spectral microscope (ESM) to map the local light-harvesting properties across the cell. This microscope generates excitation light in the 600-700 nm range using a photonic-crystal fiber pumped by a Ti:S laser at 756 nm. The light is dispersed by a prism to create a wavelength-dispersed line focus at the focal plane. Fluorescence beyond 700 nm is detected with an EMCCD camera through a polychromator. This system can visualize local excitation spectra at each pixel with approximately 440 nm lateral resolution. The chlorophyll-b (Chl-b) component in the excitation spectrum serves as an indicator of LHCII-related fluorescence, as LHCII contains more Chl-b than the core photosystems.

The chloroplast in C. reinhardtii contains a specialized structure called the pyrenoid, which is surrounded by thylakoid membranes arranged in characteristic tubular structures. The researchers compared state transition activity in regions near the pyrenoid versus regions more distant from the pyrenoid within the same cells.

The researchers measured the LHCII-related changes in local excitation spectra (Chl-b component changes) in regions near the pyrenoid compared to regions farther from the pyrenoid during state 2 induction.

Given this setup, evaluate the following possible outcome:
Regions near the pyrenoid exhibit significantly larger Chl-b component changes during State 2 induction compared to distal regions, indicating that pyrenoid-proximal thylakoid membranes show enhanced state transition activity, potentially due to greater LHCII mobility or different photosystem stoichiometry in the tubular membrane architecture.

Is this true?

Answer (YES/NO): NO